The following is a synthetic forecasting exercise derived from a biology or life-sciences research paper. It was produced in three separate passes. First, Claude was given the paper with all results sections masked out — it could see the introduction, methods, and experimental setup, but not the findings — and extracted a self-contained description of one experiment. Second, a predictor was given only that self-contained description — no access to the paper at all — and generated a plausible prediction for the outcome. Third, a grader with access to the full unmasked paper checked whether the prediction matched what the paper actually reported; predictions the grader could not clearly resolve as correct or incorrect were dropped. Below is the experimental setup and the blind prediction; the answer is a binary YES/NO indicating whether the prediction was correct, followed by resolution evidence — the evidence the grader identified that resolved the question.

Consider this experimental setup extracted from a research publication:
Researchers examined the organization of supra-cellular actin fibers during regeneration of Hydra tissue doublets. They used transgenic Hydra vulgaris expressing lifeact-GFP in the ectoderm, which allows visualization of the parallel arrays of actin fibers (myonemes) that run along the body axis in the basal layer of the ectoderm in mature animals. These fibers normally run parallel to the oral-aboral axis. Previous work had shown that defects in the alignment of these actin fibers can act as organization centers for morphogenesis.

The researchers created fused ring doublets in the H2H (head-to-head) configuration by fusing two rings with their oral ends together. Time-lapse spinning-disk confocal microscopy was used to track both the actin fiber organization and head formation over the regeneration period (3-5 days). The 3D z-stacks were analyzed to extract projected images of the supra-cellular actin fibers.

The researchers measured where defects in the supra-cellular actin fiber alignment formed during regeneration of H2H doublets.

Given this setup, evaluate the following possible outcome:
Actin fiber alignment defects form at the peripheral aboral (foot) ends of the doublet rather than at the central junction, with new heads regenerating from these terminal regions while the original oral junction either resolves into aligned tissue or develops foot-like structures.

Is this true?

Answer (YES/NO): NO